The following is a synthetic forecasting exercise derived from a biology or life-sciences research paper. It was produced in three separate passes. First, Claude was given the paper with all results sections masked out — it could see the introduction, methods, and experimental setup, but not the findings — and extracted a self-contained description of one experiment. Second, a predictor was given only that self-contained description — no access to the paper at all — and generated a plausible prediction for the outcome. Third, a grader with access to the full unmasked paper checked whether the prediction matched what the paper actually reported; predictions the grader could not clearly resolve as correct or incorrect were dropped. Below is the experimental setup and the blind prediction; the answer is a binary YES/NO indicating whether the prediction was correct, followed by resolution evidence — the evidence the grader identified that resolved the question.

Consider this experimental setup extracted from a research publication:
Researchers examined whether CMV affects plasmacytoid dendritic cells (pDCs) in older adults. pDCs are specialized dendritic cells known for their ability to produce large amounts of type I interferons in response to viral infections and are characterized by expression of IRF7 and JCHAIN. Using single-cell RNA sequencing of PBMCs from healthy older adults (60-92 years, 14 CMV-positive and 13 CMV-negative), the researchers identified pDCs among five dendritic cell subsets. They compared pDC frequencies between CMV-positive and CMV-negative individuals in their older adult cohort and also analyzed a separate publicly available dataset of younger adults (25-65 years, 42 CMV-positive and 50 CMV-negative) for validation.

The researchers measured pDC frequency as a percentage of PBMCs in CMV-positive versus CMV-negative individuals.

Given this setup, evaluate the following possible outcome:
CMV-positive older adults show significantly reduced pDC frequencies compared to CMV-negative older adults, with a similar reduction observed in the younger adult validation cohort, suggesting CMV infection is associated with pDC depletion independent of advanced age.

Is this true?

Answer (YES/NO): NO